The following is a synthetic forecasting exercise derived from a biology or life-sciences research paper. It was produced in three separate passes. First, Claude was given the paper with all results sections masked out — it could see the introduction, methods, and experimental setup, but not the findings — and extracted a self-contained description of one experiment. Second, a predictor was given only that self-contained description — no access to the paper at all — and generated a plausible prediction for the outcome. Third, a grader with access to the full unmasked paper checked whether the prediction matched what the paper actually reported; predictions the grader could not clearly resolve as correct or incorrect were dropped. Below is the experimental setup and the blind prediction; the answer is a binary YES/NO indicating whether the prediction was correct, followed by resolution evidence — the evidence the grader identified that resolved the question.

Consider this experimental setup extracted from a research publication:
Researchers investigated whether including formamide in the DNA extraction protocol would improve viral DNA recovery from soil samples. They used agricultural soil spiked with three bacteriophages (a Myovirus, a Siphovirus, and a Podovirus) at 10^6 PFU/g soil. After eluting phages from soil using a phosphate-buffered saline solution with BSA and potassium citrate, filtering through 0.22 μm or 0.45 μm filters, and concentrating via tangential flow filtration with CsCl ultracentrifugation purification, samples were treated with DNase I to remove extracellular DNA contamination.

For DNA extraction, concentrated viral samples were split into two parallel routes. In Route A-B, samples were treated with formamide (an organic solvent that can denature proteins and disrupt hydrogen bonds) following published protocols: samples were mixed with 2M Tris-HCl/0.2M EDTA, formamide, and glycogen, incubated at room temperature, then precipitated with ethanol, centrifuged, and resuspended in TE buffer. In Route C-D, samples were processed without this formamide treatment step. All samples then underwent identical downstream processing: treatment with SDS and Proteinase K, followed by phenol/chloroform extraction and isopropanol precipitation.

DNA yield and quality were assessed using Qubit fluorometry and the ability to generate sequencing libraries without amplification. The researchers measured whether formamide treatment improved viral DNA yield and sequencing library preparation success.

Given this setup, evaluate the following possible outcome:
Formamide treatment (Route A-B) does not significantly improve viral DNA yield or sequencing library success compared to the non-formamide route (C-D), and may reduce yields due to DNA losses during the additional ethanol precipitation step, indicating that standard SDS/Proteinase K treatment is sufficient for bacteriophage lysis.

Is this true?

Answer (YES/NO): YES